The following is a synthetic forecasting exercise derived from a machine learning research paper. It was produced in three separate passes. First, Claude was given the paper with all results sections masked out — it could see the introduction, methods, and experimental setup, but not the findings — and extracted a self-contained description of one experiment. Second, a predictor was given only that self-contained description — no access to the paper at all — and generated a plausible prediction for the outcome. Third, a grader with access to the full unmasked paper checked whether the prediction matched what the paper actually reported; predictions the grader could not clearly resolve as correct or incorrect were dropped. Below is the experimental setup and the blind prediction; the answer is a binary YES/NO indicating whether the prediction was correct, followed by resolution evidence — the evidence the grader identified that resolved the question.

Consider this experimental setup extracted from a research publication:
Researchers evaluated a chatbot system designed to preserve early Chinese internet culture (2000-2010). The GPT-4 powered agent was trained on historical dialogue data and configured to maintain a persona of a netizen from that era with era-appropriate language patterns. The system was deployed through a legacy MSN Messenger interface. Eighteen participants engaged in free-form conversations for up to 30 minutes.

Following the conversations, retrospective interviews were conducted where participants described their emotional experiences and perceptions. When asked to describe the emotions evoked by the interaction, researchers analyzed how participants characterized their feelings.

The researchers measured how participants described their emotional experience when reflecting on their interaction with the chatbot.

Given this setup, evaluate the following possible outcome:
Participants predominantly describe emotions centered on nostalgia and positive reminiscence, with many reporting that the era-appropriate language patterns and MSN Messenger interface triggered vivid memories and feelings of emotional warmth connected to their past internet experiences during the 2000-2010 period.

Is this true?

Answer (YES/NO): YES